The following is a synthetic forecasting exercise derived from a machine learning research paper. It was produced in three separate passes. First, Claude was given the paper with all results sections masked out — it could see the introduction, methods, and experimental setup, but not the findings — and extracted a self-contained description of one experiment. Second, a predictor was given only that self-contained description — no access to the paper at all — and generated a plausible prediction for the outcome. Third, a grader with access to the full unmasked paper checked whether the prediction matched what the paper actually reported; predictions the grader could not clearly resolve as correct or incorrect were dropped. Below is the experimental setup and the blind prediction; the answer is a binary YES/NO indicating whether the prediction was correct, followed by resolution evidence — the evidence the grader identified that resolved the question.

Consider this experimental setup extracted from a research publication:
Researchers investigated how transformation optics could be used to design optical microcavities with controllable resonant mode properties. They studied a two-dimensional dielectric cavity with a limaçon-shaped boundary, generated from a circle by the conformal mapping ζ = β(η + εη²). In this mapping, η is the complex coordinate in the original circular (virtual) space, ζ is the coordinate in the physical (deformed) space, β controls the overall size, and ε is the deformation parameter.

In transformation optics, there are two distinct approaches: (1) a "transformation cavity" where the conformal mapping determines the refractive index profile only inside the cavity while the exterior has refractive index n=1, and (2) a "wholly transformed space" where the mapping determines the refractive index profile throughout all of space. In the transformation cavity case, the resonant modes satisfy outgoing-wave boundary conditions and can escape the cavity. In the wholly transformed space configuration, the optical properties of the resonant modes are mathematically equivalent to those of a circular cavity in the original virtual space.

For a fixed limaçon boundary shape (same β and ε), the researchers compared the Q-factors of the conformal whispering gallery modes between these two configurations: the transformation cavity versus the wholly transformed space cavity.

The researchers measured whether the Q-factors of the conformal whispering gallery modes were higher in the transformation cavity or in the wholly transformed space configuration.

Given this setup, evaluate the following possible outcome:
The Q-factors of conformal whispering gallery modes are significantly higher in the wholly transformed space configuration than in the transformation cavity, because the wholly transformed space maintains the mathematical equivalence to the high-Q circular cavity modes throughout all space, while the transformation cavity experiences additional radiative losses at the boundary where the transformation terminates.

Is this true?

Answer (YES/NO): NO